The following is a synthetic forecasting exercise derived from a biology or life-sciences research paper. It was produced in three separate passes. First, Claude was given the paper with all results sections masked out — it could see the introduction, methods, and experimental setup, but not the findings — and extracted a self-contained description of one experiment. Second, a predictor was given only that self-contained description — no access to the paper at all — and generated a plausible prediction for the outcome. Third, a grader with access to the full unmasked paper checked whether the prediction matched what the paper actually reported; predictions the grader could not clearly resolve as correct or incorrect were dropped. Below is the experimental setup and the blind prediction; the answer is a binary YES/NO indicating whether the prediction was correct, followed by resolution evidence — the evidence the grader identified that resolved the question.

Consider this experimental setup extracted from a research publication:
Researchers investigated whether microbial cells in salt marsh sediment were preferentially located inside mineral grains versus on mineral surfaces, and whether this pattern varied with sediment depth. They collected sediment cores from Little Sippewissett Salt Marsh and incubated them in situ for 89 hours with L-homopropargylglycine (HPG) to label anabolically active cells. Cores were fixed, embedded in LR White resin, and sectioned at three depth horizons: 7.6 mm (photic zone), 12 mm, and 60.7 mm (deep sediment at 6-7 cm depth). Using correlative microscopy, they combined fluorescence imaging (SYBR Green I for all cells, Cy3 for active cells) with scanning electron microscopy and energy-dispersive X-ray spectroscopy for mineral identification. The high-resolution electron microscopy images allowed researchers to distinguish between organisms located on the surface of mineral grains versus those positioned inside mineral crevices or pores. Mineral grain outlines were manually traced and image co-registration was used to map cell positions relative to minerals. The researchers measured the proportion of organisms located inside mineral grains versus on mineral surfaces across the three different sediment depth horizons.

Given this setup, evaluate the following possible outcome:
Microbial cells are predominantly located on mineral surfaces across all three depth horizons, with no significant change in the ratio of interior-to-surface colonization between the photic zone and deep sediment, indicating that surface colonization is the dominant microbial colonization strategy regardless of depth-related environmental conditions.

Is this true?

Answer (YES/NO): NO